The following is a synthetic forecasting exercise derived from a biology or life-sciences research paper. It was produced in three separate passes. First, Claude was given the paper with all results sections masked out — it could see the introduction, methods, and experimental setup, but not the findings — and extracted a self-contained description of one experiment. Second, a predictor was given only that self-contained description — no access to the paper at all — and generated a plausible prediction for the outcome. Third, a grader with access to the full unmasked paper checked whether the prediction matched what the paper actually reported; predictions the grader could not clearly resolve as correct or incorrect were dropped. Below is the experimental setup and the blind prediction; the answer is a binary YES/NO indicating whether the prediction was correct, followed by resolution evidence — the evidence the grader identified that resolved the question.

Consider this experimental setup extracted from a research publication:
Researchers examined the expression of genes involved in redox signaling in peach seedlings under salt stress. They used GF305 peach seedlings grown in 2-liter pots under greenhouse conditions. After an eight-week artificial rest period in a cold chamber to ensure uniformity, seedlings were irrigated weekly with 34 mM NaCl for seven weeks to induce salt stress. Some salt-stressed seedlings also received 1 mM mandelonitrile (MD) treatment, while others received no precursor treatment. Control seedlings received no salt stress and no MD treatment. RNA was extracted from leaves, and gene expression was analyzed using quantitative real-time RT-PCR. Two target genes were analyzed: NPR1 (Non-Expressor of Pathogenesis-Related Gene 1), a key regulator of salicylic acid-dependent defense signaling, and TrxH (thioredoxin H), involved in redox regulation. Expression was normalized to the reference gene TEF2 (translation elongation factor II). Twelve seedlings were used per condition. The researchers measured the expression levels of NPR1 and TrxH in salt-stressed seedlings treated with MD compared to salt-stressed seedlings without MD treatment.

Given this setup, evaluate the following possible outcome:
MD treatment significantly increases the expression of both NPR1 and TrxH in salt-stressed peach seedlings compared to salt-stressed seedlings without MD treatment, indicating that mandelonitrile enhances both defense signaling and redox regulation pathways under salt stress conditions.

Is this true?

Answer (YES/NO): NO